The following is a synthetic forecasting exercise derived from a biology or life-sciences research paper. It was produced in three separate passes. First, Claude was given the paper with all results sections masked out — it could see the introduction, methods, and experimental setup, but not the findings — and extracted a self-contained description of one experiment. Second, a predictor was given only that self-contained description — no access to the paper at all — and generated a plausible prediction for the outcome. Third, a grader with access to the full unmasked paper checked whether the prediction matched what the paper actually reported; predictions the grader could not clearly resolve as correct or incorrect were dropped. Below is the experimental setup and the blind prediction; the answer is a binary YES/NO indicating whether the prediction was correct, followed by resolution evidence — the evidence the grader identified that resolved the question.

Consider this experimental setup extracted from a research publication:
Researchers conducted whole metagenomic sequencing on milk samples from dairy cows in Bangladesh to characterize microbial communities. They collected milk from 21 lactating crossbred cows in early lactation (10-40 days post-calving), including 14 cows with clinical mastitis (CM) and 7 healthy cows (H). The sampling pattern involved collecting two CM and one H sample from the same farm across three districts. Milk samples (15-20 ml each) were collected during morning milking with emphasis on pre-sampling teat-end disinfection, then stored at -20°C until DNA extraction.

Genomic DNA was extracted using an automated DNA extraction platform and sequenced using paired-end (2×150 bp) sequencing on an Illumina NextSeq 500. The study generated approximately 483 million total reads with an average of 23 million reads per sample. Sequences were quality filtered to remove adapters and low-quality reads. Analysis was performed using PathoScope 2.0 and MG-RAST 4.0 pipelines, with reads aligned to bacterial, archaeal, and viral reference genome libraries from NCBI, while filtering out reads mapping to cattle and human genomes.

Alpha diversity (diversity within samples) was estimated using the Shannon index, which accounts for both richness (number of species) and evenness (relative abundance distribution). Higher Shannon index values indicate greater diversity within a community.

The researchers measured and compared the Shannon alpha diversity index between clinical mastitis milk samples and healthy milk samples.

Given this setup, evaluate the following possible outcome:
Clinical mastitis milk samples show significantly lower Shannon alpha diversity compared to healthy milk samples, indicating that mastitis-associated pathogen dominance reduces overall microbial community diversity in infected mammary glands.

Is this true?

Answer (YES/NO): YES